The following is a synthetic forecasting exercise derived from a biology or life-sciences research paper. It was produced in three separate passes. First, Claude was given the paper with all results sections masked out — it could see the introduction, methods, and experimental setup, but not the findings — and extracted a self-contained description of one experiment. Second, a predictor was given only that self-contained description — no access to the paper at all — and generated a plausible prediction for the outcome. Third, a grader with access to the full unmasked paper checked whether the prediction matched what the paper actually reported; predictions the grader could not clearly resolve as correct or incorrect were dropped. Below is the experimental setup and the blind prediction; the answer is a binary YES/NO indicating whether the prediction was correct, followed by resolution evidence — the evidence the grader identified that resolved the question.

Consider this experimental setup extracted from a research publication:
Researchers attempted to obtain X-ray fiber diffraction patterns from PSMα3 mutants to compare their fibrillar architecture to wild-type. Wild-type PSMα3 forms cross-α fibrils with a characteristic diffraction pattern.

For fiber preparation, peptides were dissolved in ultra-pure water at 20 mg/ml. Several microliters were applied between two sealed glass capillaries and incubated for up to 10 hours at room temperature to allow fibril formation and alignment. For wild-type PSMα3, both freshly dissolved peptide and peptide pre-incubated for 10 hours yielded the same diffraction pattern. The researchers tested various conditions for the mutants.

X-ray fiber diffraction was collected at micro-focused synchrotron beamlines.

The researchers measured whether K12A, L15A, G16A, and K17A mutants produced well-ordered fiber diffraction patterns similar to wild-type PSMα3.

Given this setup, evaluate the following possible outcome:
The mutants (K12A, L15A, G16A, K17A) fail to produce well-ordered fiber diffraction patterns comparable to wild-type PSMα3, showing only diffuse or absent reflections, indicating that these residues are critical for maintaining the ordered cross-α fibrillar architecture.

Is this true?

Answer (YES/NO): NO